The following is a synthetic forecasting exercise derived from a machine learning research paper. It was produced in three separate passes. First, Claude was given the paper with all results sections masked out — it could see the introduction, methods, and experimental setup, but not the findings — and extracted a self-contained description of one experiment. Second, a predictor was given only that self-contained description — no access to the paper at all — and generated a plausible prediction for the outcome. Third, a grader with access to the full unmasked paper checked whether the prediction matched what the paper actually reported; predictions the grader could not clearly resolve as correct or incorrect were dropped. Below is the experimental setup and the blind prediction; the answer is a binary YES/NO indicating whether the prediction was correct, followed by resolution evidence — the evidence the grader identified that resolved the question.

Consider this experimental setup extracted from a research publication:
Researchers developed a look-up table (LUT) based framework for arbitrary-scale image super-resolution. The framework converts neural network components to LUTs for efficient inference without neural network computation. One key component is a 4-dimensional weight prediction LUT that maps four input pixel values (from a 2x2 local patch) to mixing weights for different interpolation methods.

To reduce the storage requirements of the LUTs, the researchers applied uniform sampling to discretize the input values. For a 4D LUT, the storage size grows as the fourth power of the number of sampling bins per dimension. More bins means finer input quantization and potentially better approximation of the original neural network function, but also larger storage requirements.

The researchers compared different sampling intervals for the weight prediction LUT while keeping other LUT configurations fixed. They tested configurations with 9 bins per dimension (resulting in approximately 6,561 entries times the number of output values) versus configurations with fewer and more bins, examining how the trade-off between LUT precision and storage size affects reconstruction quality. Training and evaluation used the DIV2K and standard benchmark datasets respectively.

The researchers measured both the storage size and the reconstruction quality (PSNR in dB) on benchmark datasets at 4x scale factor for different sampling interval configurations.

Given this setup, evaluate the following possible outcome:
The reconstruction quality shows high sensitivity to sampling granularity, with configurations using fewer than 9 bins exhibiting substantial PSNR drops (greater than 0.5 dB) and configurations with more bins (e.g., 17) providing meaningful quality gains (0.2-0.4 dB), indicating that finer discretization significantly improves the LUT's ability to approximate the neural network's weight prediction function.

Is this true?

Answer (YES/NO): NO